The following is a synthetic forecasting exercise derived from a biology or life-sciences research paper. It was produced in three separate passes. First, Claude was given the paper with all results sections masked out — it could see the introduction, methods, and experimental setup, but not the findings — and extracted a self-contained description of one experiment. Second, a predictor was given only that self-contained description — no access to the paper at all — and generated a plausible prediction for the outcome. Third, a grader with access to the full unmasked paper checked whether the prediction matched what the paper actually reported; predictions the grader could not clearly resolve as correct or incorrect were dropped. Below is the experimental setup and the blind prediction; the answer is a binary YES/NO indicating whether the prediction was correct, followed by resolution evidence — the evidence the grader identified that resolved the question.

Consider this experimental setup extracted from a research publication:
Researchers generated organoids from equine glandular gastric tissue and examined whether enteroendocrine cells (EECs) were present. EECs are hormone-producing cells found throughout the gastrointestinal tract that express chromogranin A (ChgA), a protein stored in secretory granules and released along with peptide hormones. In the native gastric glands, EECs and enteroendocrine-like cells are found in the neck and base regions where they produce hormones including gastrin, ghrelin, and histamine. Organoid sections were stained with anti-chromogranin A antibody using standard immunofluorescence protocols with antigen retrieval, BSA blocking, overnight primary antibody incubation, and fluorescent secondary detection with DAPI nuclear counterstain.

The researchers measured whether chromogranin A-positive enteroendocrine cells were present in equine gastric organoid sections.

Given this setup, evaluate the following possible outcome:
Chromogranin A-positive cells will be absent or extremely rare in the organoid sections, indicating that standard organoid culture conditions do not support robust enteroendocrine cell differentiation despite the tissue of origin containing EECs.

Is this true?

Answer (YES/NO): YES